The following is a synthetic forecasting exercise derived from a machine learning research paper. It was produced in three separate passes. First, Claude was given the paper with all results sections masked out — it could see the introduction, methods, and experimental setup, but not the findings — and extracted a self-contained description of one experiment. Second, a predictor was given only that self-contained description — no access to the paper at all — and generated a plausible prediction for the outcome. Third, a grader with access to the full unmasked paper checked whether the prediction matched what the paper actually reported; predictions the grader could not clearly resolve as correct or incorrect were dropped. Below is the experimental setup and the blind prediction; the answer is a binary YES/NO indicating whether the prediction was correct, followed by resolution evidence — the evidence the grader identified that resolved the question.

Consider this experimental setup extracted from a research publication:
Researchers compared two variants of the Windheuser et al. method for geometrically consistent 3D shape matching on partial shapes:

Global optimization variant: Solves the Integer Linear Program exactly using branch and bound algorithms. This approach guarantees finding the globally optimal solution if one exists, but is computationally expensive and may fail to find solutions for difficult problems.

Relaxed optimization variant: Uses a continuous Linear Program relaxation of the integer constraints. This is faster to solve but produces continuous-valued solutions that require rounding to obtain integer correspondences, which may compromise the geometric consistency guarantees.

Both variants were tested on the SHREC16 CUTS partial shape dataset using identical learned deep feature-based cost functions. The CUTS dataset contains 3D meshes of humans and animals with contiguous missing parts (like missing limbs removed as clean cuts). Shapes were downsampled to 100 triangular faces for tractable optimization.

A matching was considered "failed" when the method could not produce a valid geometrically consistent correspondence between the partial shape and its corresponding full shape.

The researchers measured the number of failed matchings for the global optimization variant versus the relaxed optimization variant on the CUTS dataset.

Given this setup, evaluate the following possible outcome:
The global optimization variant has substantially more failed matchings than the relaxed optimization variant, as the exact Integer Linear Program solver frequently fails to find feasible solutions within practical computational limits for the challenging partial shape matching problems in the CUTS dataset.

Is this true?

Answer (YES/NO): YES